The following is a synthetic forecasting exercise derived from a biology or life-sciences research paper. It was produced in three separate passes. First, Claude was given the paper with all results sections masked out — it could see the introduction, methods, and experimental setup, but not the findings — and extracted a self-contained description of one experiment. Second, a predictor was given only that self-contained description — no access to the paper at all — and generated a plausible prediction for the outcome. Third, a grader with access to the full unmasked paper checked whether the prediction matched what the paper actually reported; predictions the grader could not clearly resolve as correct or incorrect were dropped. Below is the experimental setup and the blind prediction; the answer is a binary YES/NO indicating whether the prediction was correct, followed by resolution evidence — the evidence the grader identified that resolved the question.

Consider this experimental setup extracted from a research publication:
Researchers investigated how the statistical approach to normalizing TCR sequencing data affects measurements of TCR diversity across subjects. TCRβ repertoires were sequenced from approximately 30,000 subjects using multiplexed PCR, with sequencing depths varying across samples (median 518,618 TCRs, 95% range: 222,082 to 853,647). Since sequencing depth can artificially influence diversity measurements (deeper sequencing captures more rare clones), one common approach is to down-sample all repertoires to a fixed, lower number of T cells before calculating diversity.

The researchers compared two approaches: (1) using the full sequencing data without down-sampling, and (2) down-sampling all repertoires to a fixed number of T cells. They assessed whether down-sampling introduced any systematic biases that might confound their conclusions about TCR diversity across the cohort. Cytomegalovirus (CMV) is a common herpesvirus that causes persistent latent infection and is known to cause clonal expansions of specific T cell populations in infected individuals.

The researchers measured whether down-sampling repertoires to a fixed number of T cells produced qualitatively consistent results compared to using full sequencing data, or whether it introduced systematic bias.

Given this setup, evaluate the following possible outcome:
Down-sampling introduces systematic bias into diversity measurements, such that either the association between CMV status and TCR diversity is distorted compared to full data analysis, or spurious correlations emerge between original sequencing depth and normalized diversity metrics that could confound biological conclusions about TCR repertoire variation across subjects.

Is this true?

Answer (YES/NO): YES